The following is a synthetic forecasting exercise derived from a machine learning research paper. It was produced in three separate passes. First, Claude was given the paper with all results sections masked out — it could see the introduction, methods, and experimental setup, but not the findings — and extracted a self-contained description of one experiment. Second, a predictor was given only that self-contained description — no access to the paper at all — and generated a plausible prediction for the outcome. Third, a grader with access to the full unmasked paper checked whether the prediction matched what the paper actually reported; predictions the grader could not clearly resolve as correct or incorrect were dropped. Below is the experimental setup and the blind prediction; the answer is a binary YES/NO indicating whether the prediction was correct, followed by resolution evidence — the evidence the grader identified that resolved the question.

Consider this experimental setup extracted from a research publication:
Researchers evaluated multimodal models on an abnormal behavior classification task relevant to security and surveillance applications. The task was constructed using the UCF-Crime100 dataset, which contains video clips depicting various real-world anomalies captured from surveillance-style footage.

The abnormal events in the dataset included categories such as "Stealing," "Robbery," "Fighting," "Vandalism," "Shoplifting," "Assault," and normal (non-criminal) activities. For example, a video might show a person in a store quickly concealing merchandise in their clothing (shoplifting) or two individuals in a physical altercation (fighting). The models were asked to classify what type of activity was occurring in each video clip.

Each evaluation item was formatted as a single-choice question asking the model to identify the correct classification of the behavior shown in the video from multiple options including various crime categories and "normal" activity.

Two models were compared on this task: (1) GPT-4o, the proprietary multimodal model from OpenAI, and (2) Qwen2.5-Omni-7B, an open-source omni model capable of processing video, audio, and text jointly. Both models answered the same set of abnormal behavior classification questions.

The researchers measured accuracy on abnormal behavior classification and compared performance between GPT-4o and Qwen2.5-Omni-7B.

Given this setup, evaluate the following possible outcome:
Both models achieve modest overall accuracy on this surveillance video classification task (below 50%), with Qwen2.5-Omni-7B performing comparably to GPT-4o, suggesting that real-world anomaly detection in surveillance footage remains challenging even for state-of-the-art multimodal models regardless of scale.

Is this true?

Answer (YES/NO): NO